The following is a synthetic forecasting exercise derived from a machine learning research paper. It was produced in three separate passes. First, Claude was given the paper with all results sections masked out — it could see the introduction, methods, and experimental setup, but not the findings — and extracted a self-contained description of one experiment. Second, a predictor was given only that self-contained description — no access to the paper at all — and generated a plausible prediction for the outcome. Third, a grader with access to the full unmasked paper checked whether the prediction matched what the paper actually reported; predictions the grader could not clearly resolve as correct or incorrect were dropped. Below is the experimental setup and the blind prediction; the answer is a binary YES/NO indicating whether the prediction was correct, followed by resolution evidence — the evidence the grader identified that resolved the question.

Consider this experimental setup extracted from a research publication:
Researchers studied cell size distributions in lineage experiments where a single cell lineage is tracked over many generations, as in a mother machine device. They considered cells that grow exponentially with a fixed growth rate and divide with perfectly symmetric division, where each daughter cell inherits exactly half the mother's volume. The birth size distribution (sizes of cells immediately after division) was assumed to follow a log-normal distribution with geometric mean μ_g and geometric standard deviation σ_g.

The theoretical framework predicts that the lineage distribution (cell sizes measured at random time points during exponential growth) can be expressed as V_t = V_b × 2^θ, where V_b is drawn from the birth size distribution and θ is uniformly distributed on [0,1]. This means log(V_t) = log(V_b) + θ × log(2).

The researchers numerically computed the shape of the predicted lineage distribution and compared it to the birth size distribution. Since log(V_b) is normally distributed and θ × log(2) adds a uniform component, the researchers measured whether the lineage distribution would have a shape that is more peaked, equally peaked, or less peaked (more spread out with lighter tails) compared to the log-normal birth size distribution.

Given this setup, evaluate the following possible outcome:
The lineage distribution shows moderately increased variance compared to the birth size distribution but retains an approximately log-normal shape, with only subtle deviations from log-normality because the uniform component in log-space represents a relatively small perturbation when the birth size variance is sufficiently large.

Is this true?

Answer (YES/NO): NO